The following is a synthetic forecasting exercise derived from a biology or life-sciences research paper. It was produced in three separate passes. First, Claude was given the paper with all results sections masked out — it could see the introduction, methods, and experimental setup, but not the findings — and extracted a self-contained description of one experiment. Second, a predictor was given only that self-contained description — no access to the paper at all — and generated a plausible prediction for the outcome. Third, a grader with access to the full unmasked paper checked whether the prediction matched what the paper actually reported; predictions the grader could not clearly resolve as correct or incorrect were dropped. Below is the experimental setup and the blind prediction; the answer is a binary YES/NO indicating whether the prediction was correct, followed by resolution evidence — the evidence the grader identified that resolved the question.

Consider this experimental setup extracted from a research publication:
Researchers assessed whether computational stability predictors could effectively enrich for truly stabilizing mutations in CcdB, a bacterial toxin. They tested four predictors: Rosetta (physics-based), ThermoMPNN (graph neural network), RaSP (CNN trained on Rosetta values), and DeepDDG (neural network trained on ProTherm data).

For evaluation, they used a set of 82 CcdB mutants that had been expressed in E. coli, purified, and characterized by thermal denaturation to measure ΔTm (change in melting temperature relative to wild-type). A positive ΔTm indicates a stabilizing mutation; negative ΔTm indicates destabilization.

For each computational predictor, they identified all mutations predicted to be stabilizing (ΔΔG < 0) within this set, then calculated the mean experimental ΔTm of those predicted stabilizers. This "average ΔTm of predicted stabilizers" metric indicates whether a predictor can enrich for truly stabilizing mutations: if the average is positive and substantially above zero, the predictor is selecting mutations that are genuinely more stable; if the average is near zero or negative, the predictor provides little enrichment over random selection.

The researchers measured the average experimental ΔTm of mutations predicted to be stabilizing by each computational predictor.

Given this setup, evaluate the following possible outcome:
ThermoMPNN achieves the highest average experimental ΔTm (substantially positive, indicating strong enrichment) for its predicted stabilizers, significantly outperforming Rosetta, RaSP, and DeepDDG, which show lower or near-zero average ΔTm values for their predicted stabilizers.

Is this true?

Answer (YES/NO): NO